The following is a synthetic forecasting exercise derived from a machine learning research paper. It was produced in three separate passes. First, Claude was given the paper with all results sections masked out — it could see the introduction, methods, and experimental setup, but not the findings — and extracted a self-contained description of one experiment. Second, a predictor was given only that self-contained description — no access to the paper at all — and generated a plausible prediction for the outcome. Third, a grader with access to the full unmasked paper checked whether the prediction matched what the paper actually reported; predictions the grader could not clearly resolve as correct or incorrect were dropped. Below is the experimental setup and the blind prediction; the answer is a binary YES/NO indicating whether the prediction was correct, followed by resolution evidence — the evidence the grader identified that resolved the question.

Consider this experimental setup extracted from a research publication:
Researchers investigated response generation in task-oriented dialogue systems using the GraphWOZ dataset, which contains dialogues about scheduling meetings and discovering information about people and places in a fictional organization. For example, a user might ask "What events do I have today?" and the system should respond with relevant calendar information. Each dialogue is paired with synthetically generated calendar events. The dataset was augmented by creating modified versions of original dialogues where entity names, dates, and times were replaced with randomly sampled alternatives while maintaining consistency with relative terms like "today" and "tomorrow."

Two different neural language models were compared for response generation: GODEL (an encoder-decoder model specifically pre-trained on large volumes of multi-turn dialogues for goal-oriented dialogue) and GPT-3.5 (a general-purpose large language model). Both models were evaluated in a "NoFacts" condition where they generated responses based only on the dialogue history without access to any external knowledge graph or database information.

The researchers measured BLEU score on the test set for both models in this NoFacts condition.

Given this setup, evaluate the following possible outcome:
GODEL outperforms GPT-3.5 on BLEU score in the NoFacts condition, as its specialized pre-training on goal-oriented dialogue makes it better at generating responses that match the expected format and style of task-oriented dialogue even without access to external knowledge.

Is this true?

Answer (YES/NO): YES